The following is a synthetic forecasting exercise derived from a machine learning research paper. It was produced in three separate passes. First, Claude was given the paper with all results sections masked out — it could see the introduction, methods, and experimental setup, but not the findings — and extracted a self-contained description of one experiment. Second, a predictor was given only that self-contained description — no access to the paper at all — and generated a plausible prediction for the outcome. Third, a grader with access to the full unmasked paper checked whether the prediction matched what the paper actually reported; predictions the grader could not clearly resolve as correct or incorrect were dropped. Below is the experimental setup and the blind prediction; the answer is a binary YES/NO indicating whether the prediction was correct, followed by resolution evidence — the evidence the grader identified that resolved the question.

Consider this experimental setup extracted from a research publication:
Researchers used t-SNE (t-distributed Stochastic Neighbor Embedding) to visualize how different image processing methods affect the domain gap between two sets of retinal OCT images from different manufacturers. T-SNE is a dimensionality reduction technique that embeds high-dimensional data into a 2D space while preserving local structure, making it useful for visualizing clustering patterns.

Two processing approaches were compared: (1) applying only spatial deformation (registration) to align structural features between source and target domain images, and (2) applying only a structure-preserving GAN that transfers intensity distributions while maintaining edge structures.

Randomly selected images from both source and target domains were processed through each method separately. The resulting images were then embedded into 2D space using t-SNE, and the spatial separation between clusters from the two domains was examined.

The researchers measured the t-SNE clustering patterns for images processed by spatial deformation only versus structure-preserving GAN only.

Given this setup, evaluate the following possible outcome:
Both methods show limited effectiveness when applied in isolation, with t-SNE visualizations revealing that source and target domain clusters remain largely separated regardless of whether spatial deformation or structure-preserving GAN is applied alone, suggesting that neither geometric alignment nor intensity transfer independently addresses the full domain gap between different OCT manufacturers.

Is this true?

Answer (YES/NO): YES